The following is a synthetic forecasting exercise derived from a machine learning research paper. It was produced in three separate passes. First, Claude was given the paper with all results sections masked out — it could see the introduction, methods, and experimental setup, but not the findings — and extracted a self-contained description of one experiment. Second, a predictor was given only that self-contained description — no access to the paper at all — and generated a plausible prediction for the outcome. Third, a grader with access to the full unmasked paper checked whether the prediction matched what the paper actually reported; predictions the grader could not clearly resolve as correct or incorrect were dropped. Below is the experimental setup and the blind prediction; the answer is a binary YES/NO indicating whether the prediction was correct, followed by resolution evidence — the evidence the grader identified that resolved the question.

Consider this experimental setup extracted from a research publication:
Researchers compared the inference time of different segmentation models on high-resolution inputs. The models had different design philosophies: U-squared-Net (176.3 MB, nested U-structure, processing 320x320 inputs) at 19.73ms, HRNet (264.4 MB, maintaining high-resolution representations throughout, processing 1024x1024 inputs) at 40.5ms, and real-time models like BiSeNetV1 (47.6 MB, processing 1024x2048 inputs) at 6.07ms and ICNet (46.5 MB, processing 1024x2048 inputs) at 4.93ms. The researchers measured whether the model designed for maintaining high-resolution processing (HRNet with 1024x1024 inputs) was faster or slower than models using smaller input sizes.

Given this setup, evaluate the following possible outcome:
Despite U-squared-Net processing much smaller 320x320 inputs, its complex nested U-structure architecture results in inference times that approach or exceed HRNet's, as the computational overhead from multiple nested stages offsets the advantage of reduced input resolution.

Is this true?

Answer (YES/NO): NO